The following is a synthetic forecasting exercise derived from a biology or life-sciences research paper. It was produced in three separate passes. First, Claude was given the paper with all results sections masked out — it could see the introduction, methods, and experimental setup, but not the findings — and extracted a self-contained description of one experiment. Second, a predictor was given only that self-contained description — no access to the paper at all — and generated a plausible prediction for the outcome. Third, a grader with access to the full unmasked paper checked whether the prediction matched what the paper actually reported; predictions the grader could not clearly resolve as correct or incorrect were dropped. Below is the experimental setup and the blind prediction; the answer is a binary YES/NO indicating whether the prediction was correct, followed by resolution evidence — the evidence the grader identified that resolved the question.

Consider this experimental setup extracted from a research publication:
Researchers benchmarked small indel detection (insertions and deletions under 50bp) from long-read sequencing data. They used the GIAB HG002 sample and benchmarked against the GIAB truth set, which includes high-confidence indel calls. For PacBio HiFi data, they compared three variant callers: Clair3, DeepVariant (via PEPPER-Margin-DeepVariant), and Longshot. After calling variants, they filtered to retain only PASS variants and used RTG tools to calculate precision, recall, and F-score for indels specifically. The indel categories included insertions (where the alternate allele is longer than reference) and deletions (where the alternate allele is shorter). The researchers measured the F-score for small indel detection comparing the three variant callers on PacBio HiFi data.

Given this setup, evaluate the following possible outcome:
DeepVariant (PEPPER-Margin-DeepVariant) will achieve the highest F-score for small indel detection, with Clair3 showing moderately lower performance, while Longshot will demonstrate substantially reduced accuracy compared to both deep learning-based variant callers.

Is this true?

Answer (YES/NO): NO